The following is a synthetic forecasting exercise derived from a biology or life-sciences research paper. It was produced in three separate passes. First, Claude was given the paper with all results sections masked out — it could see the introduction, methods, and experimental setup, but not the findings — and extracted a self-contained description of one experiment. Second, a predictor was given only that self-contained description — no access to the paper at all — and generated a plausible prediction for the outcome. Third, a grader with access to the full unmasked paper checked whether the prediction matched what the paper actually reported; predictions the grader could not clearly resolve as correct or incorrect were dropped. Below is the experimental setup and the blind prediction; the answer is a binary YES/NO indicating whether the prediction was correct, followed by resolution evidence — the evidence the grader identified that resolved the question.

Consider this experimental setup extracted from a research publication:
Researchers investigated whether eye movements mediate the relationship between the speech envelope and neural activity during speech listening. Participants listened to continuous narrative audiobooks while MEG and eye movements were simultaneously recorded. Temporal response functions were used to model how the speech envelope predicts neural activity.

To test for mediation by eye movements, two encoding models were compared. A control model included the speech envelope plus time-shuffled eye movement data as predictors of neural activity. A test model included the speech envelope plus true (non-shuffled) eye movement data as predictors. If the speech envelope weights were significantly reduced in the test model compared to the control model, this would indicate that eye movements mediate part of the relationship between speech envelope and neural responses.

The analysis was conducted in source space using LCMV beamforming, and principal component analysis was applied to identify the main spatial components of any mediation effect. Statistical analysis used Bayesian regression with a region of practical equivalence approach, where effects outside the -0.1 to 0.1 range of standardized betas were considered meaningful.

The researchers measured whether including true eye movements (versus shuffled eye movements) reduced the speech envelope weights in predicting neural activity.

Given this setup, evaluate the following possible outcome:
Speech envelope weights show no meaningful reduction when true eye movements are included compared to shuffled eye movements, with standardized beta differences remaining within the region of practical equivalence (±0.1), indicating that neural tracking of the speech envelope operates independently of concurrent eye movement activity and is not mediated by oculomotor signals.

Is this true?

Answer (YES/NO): NO